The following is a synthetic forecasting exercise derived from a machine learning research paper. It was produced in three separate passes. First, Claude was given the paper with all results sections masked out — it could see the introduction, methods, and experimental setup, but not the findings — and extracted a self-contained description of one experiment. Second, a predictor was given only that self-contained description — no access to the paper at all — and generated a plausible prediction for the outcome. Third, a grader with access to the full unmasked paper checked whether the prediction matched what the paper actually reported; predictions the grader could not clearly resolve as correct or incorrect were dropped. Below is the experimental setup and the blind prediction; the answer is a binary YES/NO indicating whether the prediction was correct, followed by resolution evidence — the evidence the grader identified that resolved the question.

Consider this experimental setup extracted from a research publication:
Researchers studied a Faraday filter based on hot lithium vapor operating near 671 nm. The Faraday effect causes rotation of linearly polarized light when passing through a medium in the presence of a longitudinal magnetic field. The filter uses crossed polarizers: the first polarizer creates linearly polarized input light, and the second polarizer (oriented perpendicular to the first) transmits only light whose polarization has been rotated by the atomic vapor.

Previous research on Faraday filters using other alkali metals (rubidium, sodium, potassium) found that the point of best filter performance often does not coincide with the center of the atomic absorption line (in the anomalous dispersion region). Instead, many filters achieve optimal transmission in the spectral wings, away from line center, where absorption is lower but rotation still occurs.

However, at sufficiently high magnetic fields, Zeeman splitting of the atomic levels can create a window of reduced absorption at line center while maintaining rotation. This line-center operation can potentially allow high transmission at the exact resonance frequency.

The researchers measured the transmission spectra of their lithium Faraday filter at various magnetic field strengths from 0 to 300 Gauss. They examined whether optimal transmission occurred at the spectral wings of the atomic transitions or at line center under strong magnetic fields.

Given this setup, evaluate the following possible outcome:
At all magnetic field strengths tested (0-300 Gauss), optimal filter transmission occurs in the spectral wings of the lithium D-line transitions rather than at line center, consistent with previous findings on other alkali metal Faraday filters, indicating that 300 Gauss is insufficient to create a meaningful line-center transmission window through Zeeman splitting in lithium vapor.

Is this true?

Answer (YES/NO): YES